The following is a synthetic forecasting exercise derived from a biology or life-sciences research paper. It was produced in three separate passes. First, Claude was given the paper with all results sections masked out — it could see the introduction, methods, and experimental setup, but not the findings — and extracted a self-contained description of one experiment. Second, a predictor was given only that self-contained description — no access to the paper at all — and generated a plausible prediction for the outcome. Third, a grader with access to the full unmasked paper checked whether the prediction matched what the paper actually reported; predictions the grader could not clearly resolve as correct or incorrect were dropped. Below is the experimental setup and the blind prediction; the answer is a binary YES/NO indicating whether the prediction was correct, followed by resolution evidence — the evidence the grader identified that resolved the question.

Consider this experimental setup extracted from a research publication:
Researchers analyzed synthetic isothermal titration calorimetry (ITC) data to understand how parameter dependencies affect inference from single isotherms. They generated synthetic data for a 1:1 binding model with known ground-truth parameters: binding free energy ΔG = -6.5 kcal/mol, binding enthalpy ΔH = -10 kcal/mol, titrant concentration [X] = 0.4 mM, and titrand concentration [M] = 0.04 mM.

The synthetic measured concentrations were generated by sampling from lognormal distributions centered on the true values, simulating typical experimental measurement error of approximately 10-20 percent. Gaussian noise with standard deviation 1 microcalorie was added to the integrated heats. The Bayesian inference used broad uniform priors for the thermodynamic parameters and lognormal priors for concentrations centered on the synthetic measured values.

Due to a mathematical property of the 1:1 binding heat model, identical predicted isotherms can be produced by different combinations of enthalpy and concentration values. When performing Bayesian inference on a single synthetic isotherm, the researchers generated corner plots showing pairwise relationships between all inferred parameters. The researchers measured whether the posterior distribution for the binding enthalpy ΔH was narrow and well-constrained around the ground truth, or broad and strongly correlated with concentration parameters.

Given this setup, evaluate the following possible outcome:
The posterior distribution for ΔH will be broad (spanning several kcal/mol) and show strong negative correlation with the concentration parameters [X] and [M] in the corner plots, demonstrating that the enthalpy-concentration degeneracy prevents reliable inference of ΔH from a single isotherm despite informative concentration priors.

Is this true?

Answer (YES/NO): YES